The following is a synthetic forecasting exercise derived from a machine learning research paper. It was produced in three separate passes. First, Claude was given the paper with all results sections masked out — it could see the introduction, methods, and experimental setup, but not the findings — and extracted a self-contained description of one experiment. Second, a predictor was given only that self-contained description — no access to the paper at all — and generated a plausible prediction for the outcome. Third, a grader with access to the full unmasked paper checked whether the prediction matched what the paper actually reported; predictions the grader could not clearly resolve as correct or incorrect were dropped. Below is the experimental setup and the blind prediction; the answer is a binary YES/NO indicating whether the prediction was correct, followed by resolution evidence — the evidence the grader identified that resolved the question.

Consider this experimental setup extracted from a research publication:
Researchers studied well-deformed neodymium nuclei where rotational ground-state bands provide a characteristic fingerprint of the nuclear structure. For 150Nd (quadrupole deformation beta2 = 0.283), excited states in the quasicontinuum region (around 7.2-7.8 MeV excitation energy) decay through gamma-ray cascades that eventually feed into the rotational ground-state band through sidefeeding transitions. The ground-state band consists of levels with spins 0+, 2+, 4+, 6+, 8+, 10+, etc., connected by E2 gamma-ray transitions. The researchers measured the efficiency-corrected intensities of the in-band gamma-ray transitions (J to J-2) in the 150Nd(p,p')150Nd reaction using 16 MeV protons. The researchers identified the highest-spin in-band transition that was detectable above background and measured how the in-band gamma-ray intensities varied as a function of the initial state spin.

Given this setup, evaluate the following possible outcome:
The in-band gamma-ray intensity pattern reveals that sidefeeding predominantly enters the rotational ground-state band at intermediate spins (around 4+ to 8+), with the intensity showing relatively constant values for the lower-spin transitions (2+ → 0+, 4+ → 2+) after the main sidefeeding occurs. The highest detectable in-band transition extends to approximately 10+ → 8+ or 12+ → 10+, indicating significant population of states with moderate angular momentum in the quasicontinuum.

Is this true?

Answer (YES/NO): NO